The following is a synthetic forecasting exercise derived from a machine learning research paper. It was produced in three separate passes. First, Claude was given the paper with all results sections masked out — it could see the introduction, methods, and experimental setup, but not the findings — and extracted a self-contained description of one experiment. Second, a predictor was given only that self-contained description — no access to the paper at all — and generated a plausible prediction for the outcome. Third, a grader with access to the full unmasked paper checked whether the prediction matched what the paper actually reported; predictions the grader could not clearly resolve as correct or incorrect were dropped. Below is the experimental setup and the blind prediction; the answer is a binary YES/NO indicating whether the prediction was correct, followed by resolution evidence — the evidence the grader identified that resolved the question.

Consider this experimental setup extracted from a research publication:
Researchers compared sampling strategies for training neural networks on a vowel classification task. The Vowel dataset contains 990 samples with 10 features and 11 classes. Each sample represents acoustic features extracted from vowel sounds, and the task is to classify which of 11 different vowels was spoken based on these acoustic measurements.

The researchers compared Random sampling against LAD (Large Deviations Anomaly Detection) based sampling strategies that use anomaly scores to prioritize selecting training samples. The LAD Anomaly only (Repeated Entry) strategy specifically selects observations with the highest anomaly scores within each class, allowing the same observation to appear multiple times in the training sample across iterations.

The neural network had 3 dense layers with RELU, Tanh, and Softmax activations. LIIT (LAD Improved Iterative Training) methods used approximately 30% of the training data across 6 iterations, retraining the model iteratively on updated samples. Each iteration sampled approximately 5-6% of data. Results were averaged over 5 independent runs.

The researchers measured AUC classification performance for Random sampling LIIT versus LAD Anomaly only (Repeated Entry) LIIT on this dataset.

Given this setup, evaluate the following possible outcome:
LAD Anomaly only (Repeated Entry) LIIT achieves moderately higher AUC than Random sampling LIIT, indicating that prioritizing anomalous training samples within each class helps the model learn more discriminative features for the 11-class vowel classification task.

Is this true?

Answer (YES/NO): NO